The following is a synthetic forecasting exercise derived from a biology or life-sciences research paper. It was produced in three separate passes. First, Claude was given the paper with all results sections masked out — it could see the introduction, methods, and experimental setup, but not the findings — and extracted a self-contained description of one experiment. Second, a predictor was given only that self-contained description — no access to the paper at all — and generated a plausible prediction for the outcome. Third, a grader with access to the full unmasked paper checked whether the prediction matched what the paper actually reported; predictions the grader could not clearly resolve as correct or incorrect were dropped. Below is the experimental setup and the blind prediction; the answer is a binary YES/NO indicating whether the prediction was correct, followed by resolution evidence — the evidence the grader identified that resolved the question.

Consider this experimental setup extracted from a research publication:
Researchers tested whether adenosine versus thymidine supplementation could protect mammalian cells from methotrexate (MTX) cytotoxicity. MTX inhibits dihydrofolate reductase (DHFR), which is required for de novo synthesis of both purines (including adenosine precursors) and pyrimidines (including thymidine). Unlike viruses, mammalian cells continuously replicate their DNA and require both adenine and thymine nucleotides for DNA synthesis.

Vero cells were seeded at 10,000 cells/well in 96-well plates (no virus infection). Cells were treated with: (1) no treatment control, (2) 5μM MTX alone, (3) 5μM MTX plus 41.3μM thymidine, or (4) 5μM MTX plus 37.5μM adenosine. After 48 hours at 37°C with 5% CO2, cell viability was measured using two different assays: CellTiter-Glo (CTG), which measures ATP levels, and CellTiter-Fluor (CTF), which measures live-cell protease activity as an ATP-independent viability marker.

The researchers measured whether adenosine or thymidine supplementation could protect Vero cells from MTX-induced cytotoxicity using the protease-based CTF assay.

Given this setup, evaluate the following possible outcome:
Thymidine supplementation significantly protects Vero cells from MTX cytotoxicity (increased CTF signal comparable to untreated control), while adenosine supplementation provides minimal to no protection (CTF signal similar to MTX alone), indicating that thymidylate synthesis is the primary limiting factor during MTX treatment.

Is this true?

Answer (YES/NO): NO